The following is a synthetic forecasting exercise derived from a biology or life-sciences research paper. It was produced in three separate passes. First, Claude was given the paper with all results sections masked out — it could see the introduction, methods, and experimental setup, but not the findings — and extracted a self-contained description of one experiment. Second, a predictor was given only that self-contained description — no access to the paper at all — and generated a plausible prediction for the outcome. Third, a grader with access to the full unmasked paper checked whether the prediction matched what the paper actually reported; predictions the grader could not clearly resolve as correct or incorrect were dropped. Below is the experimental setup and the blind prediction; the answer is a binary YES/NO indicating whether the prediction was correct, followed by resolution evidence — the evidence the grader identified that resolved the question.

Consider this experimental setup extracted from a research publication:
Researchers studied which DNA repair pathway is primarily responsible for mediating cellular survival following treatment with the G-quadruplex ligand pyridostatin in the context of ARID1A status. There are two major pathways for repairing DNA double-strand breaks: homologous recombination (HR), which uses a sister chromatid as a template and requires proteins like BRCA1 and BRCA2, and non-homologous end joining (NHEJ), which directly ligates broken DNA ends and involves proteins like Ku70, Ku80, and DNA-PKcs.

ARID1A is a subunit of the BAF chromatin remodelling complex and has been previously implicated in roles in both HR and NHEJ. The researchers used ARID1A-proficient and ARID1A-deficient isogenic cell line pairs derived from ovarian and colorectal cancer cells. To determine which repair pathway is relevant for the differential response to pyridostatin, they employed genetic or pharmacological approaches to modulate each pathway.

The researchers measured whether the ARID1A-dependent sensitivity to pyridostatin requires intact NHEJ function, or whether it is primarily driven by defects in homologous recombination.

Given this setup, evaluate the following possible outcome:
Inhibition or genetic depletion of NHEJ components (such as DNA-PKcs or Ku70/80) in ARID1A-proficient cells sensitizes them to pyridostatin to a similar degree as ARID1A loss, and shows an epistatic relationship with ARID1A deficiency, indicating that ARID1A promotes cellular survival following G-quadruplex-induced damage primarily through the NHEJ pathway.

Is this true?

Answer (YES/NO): YES